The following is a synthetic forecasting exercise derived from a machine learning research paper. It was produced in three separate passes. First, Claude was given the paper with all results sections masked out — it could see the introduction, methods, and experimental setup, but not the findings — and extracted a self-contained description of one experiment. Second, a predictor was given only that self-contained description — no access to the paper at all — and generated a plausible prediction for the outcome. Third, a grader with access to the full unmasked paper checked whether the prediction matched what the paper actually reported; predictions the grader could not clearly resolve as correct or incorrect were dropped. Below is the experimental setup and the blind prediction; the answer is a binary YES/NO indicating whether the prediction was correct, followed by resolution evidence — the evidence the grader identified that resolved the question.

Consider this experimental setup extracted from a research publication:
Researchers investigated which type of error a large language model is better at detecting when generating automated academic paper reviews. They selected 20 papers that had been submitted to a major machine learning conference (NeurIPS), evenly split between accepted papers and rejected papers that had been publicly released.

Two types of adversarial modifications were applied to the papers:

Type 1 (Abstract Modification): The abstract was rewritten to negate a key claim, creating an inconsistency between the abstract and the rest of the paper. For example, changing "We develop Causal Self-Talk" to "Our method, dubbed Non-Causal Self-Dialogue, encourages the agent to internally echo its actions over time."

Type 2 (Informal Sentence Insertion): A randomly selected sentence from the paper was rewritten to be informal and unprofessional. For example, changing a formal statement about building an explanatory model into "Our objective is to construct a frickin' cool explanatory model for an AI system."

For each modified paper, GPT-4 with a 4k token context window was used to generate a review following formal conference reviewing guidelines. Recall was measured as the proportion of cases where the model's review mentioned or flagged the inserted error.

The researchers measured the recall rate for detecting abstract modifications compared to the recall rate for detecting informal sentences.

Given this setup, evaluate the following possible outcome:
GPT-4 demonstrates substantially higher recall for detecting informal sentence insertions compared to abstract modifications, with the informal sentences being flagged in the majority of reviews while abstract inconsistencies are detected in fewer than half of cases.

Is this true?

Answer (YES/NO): NO